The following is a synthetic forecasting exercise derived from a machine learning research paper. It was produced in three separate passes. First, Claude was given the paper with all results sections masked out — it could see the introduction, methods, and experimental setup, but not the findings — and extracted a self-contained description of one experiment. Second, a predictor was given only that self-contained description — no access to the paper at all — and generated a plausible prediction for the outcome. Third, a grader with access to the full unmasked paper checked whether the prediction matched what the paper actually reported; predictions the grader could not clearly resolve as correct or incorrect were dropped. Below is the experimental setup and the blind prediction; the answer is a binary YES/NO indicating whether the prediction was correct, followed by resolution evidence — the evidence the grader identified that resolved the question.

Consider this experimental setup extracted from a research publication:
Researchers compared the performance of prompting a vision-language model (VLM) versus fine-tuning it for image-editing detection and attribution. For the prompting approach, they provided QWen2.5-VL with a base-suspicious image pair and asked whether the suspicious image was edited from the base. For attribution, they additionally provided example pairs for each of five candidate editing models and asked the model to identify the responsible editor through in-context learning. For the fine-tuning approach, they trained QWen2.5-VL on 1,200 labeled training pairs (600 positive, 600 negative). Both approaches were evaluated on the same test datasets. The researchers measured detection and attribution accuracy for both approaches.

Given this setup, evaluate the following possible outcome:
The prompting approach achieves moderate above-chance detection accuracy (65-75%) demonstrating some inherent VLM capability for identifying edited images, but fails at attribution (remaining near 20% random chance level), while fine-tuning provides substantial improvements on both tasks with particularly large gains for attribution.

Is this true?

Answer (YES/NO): NO